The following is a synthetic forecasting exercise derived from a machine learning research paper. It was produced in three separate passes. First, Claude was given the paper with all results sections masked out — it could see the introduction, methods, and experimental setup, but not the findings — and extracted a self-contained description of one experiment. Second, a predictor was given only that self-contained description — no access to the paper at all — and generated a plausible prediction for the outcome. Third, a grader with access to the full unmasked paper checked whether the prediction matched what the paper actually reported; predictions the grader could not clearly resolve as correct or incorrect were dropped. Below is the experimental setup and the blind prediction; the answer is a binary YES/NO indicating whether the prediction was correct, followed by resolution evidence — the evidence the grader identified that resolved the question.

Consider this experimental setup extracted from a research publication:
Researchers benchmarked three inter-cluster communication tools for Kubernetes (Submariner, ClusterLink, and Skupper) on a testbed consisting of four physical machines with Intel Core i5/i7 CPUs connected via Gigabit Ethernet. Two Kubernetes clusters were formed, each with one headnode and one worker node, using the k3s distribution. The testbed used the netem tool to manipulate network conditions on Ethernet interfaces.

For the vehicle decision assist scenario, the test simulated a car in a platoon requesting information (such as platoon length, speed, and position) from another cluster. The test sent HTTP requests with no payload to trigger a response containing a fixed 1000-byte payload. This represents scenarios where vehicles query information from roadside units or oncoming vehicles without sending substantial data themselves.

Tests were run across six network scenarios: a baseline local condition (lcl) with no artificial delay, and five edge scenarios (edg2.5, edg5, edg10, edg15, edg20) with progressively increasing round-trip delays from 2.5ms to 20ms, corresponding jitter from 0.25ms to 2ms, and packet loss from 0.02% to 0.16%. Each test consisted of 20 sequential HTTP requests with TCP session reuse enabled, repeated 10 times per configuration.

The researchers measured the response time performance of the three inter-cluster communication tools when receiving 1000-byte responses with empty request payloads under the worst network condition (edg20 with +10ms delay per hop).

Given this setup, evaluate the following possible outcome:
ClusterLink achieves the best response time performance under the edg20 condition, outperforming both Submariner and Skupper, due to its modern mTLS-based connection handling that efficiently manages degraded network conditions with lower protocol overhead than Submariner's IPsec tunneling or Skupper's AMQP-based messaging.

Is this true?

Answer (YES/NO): NO